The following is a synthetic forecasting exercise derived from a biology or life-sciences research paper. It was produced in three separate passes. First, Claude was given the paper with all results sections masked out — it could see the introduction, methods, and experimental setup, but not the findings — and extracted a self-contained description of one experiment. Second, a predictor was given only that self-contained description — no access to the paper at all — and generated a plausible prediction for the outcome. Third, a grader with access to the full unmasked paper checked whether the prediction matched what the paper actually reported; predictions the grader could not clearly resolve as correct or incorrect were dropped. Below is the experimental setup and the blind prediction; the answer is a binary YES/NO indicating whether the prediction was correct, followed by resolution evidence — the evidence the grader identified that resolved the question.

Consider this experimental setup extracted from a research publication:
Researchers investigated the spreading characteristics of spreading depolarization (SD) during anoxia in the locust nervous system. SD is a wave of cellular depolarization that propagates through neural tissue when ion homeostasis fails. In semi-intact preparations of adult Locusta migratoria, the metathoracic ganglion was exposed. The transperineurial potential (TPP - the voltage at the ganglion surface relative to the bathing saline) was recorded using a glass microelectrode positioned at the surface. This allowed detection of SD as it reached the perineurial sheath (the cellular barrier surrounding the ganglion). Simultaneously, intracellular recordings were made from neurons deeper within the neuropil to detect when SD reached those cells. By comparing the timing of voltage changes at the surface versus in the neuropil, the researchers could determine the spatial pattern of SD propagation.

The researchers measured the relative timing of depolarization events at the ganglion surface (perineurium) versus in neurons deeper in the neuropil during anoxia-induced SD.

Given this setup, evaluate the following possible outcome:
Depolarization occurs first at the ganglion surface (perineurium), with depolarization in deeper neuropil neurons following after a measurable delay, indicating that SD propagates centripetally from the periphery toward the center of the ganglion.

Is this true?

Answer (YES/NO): YES